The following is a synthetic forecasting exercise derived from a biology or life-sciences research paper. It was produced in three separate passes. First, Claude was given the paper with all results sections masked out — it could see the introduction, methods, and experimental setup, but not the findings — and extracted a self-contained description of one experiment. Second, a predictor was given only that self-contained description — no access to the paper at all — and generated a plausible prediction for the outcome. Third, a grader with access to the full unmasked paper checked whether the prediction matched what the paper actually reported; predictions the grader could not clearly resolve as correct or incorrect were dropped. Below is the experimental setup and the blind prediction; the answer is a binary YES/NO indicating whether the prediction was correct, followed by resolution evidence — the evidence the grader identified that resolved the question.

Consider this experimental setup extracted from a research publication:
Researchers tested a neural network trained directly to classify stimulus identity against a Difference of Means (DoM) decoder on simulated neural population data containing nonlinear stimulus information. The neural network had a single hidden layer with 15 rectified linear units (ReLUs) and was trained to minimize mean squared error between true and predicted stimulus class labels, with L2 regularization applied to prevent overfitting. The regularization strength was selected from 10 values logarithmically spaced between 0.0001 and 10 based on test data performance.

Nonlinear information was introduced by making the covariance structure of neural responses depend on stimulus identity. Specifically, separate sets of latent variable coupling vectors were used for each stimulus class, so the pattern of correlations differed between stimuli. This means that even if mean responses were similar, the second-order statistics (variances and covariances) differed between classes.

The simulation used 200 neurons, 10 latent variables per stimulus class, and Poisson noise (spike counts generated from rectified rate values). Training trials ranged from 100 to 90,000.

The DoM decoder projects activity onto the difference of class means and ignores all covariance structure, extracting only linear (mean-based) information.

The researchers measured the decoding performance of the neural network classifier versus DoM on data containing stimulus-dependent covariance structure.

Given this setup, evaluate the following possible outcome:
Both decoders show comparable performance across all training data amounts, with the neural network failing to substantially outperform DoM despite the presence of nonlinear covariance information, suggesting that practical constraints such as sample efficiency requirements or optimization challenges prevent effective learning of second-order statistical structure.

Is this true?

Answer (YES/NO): NO